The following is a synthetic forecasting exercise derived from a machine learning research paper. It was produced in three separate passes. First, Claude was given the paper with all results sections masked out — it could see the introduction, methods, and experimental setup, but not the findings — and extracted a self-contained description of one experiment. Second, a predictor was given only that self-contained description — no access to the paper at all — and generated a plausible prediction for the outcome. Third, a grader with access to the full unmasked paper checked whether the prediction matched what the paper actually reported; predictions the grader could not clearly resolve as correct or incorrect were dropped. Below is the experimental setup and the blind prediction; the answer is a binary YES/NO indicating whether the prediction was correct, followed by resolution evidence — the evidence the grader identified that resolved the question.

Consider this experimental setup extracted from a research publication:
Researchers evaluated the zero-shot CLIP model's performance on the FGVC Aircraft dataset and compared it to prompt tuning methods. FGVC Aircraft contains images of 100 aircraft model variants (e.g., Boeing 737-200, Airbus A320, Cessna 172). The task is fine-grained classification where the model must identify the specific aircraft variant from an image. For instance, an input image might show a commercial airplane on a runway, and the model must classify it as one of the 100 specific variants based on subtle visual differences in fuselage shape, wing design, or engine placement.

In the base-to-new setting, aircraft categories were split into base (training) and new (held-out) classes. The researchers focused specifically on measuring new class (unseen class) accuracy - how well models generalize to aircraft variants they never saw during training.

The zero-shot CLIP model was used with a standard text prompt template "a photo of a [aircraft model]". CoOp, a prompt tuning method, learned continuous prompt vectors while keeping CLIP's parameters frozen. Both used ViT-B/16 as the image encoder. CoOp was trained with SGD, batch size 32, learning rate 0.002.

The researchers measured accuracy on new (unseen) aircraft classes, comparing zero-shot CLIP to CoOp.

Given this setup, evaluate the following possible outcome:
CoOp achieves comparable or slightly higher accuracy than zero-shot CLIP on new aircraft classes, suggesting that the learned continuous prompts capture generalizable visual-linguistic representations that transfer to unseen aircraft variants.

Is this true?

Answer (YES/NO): NO